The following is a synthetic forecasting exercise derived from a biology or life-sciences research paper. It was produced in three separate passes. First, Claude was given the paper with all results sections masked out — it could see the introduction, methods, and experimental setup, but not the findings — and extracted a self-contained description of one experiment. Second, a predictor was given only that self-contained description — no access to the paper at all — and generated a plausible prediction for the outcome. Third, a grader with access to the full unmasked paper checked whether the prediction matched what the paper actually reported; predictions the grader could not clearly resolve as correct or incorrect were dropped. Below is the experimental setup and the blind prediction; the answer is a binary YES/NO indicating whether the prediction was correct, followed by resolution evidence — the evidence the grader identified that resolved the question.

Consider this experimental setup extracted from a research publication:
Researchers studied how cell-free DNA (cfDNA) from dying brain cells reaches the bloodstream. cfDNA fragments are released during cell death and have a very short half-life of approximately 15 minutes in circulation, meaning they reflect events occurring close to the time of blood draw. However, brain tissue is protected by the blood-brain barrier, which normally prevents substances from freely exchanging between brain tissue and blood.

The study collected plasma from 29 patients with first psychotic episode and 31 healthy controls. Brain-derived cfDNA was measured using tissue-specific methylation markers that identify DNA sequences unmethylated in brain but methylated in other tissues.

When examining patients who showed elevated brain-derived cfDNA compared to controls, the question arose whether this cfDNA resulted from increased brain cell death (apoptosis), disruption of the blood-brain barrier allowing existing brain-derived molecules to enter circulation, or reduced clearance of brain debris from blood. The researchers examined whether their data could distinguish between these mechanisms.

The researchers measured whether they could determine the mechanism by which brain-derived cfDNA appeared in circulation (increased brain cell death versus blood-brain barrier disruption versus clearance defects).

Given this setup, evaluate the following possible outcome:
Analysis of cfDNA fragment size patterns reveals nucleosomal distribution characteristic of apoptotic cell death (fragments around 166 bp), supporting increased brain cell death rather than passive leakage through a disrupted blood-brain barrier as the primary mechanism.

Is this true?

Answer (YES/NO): NO